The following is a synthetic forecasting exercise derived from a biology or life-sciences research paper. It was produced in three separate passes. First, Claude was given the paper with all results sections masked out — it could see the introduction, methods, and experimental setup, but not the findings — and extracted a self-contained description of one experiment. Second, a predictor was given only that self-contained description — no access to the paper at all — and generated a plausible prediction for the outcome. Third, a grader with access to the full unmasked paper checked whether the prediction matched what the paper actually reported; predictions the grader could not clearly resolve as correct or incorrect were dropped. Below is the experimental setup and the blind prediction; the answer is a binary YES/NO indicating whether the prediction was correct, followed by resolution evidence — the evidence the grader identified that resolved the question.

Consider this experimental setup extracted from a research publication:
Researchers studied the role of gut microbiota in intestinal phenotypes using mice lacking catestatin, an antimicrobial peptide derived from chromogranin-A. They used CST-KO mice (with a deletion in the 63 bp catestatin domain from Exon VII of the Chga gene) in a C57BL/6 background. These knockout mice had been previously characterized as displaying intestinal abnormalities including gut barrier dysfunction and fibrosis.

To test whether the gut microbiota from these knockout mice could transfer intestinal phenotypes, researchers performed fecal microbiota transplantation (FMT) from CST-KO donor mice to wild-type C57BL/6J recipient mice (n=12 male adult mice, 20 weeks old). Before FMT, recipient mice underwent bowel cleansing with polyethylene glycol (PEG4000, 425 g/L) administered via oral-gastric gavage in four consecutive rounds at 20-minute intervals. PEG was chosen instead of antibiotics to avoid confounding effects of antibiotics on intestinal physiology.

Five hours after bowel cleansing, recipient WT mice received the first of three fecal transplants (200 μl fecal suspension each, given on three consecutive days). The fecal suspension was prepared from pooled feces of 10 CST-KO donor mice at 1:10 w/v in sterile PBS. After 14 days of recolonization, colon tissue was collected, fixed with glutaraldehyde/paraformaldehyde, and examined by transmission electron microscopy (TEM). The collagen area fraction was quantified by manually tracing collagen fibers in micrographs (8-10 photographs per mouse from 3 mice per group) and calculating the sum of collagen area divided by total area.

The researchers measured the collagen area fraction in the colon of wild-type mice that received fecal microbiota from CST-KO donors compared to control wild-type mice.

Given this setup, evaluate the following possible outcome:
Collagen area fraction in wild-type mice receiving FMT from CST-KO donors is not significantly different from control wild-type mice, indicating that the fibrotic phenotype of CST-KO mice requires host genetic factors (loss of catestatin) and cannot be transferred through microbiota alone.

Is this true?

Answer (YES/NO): NO